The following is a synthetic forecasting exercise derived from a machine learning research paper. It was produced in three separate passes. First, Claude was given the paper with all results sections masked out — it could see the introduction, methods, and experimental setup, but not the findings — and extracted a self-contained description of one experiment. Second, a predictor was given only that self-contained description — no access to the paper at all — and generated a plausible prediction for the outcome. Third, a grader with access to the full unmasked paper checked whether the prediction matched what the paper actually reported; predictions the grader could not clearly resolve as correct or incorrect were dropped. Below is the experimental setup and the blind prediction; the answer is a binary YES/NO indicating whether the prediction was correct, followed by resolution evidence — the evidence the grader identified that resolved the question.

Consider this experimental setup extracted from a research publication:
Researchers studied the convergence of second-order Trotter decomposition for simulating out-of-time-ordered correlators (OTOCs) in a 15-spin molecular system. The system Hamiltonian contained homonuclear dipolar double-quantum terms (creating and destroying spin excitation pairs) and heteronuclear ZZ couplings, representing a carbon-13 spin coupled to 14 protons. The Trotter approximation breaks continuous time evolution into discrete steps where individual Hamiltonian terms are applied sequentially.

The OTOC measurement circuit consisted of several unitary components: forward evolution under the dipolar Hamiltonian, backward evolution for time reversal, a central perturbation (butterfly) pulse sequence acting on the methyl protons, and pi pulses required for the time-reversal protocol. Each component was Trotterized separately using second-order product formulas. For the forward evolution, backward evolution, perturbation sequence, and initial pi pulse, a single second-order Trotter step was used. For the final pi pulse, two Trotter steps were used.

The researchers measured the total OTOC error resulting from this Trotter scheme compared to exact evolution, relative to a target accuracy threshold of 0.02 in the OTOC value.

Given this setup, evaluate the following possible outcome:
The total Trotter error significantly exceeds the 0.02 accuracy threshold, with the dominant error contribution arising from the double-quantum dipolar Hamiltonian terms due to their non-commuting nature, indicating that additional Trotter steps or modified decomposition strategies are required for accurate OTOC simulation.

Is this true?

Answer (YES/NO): NO